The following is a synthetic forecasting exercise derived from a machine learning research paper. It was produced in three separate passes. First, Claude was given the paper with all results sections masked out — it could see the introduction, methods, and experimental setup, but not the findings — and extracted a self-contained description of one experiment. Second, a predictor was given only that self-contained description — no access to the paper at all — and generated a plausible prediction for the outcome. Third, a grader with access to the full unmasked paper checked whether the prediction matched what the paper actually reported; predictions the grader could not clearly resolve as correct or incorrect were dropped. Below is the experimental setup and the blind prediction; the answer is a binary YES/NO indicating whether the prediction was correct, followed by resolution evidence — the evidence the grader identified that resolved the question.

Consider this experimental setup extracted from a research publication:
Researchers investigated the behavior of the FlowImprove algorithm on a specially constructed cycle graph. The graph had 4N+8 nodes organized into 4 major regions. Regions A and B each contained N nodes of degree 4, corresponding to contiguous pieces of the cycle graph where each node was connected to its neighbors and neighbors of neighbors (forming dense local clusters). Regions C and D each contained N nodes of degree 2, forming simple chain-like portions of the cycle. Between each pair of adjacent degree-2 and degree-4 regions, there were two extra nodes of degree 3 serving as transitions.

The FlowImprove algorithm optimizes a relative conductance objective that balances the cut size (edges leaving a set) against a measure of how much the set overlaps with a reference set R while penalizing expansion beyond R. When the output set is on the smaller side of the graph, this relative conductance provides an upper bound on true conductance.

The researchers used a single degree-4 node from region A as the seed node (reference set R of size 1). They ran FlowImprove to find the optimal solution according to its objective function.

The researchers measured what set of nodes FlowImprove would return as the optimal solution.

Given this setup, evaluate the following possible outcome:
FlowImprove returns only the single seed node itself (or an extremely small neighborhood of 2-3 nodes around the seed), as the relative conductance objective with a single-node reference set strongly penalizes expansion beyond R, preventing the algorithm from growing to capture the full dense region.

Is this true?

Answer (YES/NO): NO